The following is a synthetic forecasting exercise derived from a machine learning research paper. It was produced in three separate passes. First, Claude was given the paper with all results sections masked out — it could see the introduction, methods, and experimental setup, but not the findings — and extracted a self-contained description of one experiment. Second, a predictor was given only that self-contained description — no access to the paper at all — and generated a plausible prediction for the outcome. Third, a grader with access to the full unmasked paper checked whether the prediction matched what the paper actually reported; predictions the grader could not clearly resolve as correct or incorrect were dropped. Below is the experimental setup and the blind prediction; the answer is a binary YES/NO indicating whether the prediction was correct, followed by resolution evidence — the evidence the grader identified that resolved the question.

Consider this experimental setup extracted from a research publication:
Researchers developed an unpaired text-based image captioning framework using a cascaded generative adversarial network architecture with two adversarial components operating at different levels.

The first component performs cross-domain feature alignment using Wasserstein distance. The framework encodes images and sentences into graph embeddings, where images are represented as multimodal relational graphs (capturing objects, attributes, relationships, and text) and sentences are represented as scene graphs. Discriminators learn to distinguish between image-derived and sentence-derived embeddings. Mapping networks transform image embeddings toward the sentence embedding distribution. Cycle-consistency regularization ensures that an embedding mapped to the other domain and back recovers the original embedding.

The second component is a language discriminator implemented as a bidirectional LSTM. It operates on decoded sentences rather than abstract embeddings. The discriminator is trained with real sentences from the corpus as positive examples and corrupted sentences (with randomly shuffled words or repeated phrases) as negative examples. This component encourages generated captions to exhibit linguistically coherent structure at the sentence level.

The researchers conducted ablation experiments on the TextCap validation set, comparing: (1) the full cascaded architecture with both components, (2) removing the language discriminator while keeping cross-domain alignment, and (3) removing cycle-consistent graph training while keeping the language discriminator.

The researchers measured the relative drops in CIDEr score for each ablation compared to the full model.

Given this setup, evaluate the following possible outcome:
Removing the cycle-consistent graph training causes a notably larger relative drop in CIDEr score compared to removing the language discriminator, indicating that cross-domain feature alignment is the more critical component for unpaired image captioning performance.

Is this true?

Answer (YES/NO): YES